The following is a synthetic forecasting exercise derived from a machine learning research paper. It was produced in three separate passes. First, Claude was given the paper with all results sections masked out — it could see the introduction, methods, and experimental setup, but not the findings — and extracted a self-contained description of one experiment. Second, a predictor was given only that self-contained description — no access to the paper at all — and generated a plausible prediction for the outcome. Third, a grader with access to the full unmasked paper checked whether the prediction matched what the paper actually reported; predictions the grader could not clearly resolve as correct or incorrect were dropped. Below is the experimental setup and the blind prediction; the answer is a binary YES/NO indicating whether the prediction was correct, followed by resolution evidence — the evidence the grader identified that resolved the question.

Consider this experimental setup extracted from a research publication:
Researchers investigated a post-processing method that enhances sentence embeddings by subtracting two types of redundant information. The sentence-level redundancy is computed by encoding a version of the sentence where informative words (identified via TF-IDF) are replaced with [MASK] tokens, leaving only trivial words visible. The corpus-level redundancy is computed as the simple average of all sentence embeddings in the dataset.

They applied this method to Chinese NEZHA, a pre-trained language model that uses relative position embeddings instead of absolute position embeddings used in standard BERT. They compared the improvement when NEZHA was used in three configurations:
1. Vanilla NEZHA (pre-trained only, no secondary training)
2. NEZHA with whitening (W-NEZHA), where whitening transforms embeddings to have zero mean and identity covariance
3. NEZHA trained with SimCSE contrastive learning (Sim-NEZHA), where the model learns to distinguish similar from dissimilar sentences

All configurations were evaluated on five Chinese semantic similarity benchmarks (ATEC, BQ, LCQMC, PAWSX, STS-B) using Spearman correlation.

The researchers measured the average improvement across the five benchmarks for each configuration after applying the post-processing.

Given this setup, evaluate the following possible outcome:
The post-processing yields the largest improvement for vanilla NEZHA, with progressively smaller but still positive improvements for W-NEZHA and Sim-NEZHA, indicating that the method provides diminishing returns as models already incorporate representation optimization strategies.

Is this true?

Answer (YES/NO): NO